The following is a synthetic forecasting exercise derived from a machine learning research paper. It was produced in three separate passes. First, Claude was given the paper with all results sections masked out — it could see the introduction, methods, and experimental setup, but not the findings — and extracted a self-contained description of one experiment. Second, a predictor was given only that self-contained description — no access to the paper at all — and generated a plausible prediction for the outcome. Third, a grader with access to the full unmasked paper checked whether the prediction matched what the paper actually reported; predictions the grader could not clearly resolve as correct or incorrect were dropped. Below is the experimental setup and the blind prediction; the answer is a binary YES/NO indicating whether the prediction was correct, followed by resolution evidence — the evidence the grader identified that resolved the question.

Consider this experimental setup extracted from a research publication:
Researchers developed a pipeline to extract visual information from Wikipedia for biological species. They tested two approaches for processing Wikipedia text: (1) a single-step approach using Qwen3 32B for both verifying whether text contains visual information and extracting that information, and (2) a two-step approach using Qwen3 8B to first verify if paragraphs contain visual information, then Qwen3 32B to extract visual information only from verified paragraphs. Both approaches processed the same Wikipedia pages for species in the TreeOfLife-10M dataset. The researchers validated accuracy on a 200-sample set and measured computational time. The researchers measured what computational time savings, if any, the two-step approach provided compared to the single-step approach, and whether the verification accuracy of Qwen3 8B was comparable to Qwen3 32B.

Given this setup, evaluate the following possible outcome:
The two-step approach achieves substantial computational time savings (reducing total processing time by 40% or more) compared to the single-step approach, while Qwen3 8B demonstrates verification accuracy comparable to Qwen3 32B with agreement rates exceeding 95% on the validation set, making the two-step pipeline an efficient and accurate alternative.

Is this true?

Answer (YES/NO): NO